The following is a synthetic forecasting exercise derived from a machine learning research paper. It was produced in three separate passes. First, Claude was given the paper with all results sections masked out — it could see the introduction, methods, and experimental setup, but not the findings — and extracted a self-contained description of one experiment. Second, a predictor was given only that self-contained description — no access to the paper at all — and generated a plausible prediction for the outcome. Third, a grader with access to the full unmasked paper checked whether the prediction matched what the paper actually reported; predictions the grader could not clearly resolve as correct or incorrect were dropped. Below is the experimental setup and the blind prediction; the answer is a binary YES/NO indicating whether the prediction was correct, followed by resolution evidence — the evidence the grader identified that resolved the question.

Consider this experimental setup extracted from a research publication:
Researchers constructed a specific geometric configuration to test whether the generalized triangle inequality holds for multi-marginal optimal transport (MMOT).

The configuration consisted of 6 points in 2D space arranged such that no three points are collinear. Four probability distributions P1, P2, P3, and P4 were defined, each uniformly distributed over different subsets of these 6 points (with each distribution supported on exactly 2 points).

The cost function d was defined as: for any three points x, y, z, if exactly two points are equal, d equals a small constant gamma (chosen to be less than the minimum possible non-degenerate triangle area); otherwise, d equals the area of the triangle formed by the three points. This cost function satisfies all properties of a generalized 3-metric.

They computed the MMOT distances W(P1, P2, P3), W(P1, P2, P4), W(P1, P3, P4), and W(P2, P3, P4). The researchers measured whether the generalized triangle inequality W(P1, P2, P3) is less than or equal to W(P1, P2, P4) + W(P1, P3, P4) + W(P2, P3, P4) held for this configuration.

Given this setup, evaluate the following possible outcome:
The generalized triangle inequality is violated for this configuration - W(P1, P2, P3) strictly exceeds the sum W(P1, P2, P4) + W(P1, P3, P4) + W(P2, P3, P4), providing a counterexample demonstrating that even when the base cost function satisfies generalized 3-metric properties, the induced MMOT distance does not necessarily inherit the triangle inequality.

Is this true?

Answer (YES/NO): YES